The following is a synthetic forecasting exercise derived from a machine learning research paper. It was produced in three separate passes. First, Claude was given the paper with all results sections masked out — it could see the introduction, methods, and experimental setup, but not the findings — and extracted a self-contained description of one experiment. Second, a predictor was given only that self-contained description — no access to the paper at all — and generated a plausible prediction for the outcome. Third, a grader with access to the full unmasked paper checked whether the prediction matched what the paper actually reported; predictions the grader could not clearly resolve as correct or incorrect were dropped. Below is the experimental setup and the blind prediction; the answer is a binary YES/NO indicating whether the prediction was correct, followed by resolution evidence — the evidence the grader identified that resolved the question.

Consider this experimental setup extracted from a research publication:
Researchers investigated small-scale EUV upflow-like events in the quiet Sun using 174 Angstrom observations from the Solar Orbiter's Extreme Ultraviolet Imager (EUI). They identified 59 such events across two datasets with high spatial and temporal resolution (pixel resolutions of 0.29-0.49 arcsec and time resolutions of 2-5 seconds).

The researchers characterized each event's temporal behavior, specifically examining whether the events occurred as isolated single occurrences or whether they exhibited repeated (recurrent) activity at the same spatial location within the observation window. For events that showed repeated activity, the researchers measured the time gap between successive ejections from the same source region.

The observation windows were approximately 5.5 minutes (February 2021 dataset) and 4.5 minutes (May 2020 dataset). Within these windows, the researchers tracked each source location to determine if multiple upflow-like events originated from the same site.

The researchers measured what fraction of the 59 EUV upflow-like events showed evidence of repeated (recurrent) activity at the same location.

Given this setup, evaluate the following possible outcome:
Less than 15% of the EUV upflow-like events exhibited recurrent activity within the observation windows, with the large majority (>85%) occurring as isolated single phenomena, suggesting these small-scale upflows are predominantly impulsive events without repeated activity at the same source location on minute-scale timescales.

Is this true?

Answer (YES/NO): NO